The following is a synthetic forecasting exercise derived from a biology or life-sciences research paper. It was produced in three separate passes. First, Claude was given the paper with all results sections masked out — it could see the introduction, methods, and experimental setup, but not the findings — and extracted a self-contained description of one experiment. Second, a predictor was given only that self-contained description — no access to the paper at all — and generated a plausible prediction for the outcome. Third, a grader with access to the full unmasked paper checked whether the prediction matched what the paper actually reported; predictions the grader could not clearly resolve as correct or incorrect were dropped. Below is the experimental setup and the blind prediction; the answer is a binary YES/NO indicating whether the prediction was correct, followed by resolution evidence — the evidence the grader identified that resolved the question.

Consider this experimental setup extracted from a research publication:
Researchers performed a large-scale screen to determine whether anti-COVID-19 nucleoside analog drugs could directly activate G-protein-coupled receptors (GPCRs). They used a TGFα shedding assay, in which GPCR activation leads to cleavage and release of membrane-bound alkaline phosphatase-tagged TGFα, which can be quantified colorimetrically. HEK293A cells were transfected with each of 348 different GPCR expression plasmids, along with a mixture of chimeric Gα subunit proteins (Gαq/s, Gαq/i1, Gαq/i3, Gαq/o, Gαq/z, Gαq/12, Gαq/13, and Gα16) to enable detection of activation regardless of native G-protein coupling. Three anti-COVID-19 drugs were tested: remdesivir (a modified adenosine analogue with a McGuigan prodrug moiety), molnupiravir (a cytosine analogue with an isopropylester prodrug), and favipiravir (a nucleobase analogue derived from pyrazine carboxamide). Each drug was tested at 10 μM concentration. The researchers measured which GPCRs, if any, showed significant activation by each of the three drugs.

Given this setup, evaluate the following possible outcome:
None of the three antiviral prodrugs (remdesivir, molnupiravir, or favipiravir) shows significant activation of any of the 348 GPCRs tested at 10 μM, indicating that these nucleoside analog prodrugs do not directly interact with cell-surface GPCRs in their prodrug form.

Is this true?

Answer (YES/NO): NO